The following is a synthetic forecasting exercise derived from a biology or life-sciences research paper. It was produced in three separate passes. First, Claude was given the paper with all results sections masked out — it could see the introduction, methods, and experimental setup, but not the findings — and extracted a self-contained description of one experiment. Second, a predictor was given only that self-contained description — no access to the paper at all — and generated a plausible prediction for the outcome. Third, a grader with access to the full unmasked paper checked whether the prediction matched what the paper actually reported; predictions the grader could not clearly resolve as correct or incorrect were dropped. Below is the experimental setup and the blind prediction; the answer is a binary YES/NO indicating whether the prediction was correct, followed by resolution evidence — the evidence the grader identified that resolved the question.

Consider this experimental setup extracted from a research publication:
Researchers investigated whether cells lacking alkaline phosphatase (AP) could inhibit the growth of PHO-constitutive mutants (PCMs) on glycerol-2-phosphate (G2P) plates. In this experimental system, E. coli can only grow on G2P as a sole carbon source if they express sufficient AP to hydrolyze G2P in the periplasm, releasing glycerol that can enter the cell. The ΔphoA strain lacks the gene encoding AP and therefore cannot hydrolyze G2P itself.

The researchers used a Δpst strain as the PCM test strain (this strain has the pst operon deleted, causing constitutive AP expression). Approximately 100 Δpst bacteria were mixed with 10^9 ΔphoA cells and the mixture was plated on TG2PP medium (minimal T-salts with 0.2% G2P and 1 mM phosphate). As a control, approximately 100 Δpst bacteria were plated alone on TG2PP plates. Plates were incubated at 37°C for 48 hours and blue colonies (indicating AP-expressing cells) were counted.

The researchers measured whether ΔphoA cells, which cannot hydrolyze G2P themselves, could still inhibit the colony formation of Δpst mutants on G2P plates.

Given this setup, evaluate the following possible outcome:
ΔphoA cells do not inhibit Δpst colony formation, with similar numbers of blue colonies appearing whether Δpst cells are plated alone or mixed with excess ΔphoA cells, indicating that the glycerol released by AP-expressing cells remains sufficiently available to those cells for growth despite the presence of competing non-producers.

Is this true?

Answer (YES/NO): NO